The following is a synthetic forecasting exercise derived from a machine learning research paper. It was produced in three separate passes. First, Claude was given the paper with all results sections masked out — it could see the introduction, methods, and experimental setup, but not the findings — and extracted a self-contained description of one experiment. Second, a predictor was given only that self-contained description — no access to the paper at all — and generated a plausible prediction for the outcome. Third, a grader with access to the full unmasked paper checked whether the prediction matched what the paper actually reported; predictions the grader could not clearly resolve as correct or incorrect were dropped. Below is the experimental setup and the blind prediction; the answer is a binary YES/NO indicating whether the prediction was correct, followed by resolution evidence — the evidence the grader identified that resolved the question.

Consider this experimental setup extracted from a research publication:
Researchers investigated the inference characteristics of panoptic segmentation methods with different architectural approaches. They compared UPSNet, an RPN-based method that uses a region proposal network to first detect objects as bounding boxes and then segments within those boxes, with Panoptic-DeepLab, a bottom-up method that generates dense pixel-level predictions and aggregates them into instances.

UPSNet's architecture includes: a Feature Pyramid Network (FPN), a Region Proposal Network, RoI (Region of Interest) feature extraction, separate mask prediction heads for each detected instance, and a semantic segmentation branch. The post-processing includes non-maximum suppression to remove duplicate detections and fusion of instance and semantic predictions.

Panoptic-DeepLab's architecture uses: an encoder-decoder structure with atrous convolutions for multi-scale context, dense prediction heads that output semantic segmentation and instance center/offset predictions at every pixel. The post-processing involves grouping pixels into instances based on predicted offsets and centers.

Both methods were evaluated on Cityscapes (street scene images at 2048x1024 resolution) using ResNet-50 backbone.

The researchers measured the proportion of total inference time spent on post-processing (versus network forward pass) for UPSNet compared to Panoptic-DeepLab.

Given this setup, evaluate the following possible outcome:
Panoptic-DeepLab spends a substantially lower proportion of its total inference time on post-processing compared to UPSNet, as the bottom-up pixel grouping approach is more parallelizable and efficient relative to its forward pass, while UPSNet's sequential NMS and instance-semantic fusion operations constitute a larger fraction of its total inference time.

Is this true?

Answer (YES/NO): YES